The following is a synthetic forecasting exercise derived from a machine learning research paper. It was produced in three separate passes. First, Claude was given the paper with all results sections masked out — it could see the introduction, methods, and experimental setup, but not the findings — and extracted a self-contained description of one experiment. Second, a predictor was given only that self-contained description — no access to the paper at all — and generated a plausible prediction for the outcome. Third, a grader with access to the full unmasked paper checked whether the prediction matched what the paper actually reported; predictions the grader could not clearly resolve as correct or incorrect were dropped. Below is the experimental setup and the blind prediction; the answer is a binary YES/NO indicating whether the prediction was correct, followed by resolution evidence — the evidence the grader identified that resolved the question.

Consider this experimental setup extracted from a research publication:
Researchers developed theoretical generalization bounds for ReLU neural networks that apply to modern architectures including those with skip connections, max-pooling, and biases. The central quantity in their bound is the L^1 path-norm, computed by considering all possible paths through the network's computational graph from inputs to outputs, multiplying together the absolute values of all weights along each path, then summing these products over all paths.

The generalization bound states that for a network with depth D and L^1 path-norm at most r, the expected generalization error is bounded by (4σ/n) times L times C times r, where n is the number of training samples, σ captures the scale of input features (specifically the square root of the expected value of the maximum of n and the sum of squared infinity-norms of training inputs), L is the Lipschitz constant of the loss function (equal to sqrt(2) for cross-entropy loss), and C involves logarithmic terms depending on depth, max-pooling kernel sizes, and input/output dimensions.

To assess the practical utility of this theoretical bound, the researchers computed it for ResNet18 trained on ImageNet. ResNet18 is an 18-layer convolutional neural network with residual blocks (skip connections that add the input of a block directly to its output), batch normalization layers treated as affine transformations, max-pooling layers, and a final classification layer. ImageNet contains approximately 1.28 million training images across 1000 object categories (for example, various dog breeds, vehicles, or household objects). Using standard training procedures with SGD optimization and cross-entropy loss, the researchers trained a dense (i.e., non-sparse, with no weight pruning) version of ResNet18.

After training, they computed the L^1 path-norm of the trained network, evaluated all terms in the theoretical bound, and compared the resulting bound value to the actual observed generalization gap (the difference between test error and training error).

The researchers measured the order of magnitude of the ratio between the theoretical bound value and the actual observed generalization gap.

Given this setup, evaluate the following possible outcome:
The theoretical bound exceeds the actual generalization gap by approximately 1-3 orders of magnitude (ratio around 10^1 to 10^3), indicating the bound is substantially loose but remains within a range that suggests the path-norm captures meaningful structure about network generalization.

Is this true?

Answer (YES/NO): NO